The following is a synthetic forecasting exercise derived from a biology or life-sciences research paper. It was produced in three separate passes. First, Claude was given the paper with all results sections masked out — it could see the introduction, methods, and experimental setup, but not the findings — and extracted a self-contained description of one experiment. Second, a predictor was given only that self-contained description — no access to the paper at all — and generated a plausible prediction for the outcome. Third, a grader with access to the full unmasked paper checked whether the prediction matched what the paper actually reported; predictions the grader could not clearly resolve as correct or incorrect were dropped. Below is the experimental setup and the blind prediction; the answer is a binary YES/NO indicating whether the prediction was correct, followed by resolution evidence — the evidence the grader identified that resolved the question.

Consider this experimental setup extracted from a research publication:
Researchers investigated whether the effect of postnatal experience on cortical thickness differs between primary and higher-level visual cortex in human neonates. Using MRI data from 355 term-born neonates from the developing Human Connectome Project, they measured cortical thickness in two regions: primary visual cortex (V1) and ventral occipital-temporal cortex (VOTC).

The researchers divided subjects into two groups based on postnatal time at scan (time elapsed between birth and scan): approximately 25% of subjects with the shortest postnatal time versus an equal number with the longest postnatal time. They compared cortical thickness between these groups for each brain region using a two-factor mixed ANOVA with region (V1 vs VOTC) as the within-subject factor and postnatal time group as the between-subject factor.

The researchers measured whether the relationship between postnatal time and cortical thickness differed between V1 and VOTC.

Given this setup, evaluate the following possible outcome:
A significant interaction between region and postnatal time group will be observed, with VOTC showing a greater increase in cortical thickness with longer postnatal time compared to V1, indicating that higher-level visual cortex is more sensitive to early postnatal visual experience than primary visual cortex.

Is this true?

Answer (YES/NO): NO